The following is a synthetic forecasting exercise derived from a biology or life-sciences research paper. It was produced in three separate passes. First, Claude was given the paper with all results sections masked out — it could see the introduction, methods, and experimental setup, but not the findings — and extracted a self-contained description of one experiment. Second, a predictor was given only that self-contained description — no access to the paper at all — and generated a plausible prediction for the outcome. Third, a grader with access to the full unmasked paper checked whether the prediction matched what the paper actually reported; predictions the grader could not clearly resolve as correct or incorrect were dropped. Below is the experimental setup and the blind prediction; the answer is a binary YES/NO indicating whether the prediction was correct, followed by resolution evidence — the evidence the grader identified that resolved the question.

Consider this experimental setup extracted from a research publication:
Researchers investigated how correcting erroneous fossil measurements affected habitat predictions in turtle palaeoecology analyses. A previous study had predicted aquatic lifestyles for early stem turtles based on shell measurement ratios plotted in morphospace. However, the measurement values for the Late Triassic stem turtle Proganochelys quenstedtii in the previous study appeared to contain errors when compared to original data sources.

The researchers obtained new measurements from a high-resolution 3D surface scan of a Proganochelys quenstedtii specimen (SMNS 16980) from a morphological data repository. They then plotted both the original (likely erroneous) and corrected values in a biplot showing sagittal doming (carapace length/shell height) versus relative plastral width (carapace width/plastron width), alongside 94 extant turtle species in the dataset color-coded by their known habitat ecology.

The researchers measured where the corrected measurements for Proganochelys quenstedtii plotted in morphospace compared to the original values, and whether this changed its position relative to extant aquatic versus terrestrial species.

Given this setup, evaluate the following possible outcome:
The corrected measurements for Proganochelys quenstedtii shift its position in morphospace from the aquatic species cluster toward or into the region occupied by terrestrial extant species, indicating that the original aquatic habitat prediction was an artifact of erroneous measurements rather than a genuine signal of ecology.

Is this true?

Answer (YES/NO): NO